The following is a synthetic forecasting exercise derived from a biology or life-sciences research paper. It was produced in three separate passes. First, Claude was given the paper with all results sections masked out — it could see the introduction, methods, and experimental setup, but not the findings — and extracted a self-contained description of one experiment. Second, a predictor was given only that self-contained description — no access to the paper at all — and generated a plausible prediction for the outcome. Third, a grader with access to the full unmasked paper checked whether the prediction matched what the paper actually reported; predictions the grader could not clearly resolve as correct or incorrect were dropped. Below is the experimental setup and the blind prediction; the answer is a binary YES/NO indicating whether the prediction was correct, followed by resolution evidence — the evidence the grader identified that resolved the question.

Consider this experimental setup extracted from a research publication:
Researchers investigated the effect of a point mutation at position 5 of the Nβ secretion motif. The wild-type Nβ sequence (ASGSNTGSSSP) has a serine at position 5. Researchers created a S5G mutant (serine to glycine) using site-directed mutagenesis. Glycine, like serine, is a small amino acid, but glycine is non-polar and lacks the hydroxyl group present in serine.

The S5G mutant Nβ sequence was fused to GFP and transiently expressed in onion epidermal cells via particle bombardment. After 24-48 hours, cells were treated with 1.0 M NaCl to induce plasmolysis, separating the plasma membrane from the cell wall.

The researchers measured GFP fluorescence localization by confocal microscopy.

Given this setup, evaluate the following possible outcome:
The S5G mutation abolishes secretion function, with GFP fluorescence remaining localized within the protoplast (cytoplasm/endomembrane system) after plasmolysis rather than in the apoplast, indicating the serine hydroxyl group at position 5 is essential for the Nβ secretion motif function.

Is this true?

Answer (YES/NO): NO